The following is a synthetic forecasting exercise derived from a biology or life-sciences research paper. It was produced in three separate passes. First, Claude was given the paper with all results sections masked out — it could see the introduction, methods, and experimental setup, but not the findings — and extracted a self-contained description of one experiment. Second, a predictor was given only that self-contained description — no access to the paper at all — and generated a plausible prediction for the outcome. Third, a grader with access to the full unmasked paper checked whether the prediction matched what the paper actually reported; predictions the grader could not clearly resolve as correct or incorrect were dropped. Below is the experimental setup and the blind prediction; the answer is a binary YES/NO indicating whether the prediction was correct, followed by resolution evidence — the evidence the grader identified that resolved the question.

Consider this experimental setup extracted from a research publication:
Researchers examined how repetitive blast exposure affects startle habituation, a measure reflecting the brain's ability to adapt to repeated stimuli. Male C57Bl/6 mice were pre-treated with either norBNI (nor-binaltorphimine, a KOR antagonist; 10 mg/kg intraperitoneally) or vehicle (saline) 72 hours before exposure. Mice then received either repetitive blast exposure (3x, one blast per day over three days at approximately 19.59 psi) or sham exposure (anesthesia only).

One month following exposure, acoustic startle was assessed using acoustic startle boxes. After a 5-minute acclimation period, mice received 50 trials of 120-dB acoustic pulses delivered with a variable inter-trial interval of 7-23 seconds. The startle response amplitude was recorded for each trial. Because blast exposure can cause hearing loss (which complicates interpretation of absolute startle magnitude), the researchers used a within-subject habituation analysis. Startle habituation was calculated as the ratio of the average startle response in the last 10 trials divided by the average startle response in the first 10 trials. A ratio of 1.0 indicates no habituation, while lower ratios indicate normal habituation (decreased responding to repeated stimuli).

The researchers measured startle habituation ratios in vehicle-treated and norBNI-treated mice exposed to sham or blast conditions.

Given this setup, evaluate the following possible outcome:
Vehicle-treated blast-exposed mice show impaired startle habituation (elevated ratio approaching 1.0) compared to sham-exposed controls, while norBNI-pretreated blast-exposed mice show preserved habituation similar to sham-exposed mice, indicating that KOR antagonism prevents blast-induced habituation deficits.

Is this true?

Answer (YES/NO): YES